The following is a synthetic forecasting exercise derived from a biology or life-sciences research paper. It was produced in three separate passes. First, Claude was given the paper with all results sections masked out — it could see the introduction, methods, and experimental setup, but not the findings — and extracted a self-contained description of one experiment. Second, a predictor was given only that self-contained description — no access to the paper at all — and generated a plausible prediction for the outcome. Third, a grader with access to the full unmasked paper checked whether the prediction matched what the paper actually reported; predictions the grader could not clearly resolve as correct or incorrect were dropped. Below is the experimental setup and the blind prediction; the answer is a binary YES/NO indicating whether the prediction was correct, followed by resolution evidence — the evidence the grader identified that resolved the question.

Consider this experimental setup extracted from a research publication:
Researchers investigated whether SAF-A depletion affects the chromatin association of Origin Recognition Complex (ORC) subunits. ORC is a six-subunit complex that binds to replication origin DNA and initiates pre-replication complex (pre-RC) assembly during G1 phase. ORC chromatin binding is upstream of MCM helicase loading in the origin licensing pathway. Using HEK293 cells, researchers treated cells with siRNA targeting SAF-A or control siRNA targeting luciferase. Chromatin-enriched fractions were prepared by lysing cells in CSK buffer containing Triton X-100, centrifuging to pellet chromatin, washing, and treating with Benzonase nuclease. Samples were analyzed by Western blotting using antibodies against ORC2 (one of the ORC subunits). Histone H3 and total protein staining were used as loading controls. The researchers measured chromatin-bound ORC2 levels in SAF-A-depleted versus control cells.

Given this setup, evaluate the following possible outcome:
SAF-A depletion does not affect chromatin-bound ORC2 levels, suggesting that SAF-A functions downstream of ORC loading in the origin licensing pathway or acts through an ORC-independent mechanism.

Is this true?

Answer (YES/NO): NO